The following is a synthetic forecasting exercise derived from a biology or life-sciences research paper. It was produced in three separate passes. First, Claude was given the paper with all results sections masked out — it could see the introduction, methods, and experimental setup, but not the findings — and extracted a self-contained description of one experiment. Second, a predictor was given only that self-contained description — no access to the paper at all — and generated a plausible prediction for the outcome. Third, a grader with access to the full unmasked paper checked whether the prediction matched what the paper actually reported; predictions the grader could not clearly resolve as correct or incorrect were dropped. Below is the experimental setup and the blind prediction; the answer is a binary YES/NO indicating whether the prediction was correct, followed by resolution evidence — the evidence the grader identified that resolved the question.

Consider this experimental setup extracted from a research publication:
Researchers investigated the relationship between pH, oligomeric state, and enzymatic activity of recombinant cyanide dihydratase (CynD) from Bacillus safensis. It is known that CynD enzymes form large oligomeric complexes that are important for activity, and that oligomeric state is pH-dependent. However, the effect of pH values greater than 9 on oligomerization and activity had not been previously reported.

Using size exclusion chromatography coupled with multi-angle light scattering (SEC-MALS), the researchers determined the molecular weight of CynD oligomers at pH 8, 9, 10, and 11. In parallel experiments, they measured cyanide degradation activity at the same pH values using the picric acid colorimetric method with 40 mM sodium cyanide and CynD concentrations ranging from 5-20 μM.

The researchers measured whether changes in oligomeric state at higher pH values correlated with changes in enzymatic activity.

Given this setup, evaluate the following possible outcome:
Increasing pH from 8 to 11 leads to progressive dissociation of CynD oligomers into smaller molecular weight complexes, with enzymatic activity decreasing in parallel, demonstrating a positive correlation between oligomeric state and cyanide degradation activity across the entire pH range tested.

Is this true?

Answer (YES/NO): NO